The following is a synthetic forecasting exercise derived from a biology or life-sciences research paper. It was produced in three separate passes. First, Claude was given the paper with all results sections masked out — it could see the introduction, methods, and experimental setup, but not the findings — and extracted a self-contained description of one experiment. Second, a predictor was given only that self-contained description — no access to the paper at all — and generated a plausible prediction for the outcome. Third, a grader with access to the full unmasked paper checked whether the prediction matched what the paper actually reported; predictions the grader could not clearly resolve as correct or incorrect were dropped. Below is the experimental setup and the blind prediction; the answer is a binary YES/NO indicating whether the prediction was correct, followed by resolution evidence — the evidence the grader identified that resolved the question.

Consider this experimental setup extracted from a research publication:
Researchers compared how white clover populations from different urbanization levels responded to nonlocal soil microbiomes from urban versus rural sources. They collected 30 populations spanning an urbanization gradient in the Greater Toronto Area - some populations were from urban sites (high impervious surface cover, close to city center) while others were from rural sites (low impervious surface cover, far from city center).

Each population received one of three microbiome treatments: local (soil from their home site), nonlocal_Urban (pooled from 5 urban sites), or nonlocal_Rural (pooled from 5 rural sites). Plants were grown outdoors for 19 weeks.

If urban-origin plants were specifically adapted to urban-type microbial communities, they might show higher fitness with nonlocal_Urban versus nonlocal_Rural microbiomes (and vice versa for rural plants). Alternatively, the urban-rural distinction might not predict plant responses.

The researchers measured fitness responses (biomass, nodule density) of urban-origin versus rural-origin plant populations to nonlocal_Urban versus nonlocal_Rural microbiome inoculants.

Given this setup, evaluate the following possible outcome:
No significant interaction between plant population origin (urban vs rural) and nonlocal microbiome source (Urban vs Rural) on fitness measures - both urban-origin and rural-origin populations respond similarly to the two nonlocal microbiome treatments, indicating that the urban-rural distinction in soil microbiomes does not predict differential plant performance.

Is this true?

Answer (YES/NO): YES